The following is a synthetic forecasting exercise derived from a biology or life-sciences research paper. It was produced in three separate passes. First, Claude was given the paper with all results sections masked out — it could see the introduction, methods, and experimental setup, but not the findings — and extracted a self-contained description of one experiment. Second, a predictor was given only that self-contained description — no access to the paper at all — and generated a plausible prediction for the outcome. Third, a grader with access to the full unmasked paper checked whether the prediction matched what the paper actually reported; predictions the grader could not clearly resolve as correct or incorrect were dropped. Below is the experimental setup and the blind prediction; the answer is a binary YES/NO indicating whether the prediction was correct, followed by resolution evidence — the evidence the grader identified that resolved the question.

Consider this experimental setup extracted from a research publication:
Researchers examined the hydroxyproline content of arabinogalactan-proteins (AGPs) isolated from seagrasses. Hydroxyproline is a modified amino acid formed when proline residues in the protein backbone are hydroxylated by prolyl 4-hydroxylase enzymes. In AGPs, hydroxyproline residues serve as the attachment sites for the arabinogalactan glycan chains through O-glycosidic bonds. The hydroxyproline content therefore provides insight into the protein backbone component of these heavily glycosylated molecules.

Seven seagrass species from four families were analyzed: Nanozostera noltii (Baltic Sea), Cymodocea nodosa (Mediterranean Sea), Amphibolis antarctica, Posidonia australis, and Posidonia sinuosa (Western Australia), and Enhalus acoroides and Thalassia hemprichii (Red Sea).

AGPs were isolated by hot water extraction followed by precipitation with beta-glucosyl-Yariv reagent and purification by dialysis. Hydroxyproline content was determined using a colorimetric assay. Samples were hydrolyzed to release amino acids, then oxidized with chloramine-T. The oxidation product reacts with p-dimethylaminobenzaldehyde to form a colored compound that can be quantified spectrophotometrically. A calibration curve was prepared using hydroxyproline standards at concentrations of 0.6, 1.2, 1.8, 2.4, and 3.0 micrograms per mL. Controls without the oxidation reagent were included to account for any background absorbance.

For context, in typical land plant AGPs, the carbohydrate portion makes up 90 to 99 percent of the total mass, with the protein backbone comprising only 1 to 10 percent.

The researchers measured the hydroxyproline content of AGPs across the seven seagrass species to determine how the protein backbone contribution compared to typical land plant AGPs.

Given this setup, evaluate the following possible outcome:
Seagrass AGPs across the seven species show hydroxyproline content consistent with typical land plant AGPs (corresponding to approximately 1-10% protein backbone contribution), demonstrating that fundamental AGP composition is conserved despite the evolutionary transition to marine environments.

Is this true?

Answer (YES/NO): NO